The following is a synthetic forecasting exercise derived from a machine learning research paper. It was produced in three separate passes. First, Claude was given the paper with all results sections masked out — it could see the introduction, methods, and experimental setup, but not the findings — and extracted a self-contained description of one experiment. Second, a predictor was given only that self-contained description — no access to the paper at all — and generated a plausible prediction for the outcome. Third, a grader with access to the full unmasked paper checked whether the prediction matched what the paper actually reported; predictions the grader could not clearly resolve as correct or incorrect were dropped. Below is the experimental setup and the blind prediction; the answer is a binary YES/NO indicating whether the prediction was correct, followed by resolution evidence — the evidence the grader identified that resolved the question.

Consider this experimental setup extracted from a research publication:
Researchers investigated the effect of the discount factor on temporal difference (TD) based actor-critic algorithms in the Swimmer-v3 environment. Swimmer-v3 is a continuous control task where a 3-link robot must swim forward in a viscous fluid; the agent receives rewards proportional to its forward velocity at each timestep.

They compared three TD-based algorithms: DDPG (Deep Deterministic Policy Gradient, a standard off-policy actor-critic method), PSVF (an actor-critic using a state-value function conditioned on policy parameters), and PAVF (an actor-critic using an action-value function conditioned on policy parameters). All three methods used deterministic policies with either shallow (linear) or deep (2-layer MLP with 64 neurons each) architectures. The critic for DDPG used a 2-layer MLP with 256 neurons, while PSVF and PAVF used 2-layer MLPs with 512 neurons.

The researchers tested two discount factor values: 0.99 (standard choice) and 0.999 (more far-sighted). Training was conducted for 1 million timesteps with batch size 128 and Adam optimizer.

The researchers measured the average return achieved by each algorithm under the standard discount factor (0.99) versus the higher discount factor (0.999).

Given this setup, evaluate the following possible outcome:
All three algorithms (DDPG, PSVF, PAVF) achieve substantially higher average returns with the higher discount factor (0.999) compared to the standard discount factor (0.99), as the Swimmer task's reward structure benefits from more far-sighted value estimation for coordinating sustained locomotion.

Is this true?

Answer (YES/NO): YES